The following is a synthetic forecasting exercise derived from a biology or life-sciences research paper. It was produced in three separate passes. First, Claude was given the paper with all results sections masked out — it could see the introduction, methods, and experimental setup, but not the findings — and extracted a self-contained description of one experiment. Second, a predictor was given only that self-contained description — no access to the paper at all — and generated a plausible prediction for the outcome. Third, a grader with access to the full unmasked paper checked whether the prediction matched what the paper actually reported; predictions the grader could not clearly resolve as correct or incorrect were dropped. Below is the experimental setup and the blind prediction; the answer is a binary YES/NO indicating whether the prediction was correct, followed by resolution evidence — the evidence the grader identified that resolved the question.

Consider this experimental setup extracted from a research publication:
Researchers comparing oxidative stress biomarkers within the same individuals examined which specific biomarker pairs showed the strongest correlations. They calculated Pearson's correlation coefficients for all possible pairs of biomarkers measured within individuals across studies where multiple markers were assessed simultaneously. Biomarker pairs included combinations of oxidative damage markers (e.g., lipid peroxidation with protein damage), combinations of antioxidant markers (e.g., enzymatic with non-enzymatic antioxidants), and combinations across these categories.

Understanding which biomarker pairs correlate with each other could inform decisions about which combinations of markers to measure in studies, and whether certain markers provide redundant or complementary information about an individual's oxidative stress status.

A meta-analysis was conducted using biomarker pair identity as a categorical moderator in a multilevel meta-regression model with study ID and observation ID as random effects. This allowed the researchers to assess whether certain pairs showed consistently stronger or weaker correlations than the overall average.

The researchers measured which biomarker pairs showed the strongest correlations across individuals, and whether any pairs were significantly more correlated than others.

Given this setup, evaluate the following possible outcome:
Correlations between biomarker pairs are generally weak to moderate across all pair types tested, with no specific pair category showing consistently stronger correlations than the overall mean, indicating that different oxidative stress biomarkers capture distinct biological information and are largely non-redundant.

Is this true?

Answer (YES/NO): YES